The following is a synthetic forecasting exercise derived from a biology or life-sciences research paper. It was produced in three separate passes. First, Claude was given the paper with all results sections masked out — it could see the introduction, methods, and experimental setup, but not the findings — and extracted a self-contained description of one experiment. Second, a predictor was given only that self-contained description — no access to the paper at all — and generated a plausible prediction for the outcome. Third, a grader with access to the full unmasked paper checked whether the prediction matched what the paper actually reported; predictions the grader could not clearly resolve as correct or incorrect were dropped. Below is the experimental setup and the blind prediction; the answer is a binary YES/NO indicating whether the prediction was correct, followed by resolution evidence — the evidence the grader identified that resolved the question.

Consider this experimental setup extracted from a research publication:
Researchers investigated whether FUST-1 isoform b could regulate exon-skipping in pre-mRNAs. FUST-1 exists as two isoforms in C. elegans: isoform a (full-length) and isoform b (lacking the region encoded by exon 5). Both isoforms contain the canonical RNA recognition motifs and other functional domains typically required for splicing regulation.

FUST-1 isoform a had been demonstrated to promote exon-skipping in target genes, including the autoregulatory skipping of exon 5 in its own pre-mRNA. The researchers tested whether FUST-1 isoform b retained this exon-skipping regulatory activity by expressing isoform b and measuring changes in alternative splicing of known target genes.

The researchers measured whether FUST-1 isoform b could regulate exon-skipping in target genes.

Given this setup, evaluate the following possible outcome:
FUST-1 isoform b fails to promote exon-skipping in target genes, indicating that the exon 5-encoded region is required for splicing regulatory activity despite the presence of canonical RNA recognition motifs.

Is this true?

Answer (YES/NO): NO